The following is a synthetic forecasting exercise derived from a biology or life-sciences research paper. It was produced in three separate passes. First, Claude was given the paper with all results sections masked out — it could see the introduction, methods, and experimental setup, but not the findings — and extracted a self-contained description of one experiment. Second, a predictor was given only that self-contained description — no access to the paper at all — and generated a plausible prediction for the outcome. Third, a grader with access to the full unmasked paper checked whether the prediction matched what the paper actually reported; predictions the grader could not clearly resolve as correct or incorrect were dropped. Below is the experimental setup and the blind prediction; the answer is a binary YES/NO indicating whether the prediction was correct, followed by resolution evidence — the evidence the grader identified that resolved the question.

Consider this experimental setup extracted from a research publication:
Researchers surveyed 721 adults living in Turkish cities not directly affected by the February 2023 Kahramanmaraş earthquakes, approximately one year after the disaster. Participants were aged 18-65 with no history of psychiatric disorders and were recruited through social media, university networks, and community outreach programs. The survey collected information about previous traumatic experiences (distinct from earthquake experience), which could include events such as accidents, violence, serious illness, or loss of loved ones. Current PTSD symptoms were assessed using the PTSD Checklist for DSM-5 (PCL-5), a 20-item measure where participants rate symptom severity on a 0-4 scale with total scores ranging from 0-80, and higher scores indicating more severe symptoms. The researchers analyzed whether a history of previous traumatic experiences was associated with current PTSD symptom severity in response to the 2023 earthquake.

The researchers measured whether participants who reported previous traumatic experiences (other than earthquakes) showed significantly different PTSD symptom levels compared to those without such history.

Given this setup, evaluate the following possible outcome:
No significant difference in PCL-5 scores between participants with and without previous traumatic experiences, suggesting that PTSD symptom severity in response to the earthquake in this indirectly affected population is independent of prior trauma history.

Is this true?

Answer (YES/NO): NO